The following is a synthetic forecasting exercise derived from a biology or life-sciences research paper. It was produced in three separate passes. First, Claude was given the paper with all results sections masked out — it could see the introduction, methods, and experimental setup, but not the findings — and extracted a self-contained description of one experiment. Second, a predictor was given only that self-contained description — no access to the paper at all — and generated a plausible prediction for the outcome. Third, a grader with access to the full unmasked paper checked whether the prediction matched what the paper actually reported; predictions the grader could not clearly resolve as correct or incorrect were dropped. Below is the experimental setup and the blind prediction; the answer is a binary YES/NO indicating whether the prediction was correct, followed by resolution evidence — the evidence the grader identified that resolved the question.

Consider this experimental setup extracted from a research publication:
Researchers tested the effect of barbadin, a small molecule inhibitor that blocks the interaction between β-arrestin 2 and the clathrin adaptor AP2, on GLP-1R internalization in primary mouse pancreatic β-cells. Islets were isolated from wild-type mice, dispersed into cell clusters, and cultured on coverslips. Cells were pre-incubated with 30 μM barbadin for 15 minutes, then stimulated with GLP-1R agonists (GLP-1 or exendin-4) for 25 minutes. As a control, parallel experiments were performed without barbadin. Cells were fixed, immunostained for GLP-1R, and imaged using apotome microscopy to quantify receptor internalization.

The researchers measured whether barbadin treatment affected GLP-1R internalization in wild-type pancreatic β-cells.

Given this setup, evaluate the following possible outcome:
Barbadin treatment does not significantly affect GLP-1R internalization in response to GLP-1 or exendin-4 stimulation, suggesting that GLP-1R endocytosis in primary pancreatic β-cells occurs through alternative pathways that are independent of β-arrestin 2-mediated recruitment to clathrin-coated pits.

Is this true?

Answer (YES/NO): YES